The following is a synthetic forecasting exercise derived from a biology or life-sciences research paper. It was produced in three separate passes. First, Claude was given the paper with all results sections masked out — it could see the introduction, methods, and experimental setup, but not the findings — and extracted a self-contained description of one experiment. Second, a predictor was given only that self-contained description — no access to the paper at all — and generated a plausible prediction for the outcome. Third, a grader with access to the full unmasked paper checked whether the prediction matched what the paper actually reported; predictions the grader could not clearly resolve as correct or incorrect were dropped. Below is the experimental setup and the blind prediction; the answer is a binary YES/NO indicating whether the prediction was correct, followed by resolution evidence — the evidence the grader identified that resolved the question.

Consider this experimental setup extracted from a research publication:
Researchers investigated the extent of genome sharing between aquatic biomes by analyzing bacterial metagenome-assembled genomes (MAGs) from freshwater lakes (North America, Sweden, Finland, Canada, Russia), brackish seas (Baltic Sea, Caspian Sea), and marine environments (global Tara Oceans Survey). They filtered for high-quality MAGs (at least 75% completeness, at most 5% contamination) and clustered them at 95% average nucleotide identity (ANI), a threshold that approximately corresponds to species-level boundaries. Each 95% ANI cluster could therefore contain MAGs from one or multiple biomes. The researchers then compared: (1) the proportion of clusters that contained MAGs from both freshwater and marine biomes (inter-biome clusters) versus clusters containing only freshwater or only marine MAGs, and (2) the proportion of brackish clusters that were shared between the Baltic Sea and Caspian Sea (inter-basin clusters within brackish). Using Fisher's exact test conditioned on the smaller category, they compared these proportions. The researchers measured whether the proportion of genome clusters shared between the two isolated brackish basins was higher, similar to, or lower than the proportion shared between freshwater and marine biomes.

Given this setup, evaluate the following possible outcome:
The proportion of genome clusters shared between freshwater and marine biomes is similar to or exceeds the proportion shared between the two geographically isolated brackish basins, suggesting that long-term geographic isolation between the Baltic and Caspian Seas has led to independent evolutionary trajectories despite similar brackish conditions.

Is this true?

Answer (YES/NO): NO